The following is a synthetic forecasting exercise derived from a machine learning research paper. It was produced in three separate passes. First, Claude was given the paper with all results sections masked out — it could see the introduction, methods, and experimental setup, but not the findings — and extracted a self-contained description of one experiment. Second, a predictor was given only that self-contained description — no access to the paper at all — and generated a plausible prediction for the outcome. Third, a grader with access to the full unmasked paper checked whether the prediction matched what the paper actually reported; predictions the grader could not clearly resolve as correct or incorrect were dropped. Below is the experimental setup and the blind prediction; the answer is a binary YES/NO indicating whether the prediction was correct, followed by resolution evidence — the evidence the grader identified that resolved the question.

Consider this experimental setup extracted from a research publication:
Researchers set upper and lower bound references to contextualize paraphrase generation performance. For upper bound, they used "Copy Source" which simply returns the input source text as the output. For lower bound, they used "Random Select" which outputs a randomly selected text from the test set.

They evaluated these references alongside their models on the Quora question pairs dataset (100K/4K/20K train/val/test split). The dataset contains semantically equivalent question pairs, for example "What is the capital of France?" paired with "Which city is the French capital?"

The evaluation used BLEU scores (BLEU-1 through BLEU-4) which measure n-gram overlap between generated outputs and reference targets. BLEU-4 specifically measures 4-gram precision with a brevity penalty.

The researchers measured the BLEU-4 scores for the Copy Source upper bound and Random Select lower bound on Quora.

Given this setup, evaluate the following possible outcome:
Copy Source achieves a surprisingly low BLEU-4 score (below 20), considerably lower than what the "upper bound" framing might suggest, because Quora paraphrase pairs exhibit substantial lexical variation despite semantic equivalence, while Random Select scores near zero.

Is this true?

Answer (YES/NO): NO